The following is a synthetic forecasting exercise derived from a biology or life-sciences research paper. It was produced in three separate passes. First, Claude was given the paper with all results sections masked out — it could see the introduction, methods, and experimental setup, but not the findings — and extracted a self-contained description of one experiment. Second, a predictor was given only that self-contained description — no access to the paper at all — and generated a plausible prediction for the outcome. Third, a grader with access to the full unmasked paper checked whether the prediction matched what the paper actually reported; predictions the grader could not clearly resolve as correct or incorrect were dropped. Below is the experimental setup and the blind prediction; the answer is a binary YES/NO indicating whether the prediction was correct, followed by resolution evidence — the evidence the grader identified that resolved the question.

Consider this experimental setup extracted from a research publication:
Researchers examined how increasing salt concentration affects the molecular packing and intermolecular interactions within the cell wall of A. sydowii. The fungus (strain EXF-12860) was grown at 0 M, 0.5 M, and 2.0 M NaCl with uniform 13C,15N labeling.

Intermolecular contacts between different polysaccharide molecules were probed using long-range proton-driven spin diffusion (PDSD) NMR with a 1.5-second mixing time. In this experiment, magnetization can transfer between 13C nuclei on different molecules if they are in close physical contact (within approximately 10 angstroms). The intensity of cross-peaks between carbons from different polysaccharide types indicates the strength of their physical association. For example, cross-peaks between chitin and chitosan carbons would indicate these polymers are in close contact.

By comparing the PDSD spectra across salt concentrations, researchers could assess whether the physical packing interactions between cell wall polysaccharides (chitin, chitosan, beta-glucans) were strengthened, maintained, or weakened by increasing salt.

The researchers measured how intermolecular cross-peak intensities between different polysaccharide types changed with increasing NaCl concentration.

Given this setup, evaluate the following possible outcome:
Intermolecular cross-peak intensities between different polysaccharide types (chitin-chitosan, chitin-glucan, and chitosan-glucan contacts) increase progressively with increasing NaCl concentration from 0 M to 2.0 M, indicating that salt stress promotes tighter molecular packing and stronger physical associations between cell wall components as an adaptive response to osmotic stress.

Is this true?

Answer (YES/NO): NO